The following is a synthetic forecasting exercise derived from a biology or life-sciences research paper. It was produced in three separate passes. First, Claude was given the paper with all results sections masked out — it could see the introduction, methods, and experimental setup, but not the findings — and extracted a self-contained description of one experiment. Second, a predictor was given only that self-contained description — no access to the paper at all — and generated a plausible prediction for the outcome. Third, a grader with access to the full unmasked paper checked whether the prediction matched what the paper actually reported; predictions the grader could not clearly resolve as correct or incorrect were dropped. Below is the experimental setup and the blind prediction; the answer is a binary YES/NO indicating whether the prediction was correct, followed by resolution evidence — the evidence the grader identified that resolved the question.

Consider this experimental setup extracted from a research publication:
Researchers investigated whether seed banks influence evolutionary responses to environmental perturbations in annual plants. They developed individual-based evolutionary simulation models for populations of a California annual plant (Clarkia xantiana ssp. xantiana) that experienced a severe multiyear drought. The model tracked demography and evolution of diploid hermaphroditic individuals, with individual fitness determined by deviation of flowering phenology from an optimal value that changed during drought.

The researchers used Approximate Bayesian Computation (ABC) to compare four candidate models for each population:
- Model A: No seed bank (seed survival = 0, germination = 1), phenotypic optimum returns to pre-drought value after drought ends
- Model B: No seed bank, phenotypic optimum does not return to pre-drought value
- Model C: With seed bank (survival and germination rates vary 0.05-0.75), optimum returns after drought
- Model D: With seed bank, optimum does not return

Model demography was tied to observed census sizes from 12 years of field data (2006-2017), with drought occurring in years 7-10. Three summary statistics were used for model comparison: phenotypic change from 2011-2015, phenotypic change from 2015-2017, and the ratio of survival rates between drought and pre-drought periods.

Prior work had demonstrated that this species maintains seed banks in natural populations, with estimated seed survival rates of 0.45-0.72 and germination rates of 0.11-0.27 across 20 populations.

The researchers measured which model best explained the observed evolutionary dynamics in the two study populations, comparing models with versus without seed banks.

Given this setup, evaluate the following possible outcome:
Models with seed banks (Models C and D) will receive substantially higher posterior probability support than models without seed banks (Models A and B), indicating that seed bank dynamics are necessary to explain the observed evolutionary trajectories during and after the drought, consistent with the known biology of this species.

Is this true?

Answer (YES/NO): NO